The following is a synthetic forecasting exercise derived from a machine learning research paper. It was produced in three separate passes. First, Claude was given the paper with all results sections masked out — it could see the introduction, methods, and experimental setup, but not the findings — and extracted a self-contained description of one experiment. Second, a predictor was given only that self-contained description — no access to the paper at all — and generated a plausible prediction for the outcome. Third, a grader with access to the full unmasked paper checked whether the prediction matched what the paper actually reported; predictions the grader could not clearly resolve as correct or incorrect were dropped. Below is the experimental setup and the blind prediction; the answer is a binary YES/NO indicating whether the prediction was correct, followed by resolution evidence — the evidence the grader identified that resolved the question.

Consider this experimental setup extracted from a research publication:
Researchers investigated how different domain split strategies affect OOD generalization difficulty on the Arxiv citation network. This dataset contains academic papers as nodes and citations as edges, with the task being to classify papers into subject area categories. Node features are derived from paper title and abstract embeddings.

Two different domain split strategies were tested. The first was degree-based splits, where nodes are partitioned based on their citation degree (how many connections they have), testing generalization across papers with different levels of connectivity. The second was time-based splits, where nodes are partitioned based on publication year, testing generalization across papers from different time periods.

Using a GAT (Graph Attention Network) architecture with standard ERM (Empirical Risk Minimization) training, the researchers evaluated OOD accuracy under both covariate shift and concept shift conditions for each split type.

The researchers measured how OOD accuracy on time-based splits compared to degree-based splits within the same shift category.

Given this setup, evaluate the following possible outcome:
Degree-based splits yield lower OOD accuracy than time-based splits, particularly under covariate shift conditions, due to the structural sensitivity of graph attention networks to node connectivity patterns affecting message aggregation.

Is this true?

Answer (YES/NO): YES